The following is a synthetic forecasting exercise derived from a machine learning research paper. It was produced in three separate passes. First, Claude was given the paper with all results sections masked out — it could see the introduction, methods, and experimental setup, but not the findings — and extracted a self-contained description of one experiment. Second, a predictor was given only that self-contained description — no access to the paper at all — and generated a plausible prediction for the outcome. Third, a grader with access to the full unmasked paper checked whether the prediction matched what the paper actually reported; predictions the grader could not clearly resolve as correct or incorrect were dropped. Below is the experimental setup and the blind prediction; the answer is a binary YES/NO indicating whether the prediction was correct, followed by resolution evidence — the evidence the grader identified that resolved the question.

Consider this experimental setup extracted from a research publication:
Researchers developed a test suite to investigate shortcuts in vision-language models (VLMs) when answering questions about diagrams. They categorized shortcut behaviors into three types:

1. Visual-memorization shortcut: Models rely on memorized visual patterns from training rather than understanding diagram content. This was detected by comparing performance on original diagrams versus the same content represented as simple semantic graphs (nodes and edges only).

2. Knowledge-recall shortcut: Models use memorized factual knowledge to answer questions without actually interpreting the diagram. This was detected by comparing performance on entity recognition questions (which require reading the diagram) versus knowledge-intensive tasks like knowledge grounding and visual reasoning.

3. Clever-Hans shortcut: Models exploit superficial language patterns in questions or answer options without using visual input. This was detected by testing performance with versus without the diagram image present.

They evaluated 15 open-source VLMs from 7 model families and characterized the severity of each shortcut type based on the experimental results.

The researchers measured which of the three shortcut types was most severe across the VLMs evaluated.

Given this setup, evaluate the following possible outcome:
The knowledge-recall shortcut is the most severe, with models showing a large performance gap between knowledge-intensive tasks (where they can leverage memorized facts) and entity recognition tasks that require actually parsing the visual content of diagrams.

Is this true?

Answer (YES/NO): NO